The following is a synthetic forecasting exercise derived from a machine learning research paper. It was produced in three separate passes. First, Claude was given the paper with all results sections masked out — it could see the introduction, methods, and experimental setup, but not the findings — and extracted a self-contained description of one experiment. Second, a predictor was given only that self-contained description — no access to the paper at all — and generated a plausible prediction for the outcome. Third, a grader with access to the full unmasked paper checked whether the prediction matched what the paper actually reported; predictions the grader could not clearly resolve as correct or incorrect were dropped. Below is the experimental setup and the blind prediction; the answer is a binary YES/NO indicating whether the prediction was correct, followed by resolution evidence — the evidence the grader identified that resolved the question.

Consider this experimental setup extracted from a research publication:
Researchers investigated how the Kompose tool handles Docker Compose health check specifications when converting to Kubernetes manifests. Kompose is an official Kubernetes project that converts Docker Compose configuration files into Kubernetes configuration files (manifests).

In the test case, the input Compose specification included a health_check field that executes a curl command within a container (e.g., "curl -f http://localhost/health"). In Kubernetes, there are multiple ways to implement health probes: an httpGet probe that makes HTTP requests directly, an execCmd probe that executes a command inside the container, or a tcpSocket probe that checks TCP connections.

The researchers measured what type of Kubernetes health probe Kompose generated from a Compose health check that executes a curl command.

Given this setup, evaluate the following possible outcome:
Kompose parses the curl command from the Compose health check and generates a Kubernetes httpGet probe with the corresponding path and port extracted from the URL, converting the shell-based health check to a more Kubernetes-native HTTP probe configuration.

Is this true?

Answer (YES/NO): NO